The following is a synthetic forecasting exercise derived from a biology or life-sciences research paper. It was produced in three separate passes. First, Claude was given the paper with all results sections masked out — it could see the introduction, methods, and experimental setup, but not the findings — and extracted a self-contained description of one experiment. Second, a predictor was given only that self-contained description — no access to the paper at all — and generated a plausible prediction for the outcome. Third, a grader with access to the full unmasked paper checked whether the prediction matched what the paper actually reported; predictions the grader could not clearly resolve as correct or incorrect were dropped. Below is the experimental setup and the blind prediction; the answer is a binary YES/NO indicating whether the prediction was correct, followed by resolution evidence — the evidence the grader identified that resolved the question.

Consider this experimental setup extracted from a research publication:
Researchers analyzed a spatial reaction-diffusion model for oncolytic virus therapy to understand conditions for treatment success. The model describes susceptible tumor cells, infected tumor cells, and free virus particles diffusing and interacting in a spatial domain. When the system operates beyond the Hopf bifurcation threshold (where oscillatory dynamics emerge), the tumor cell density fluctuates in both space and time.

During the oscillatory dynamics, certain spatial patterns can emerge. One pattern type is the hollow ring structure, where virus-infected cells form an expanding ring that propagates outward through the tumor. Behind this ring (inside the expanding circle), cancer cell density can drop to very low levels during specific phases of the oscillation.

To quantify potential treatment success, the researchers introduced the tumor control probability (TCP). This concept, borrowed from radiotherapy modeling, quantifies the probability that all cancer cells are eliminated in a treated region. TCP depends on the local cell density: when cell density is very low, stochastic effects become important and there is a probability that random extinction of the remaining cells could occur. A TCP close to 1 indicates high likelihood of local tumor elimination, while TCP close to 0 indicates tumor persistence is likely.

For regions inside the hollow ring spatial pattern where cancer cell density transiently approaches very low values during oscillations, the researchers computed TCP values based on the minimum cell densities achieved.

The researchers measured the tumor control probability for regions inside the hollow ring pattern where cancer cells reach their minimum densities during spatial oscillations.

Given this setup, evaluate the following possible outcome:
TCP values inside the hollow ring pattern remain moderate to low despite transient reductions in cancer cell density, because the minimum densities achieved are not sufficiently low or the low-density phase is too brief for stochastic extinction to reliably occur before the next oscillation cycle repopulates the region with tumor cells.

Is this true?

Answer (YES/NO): NO